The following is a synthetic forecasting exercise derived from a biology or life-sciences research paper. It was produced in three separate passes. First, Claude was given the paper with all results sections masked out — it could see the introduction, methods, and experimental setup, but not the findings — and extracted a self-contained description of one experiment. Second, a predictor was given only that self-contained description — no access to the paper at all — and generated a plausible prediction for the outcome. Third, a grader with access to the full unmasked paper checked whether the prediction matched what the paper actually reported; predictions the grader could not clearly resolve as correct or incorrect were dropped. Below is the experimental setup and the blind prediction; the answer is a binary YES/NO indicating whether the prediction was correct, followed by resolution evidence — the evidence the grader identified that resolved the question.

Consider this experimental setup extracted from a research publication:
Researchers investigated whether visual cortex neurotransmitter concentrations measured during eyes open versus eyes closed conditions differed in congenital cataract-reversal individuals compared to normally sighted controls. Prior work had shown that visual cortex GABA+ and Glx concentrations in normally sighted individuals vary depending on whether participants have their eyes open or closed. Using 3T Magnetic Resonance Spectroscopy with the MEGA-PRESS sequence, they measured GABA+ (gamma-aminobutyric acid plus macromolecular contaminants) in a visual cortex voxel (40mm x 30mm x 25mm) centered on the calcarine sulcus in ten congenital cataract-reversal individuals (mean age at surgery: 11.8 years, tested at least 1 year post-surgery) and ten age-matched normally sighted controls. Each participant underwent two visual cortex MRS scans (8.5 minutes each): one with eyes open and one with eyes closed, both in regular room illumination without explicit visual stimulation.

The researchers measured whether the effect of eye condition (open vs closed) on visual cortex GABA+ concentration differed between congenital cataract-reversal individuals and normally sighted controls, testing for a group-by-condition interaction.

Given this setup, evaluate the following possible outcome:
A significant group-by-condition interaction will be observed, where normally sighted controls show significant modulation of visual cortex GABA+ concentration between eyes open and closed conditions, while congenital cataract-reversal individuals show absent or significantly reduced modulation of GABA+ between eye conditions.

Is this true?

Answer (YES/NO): NO